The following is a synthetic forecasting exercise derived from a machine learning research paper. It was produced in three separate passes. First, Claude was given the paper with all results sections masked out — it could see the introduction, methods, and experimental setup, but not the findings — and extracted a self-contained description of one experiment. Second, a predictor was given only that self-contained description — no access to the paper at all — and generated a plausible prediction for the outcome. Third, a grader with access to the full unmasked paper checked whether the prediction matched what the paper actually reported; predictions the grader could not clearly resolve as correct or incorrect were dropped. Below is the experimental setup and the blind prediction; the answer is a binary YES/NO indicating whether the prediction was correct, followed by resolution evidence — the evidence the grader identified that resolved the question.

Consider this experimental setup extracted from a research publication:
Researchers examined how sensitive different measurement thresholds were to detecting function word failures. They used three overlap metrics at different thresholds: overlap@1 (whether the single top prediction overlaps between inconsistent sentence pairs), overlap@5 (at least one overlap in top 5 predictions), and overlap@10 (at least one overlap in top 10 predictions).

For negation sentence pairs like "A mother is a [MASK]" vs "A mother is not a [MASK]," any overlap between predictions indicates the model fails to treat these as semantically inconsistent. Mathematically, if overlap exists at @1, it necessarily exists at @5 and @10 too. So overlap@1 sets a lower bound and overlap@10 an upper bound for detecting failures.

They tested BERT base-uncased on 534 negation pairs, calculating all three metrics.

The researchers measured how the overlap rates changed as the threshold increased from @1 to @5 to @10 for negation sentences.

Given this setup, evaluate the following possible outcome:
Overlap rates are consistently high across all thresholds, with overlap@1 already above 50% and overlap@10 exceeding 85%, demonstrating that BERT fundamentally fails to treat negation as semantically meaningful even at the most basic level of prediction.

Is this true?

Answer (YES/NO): NO